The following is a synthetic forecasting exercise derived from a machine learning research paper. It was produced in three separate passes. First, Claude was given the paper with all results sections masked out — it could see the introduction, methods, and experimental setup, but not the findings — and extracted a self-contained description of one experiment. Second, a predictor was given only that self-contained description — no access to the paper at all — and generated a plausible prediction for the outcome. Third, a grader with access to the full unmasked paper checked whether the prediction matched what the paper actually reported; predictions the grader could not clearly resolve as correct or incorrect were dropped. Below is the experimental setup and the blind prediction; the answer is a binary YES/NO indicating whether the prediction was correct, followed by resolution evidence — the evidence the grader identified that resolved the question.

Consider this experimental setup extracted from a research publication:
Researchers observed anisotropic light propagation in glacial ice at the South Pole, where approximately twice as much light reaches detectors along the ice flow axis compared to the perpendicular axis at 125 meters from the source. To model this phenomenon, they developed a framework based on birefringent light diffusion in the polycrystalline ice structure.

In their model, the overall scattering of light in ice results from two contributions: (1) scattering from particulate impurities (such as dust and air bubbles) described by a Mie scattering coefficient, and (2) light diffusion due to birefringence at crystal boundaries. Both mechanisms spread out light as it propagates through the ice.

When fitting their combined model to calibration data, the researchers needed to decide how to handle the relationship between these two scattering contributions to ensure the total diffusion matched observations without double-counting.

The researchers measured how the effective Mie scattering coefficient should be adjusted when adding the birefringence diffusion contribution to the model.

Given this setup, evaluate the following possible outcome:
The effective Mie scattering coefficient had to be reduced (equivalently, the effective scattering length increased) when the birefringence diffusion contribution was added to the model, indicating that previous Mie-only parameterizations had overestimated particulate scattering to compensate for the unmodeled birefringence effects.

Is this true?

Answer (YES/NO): YES